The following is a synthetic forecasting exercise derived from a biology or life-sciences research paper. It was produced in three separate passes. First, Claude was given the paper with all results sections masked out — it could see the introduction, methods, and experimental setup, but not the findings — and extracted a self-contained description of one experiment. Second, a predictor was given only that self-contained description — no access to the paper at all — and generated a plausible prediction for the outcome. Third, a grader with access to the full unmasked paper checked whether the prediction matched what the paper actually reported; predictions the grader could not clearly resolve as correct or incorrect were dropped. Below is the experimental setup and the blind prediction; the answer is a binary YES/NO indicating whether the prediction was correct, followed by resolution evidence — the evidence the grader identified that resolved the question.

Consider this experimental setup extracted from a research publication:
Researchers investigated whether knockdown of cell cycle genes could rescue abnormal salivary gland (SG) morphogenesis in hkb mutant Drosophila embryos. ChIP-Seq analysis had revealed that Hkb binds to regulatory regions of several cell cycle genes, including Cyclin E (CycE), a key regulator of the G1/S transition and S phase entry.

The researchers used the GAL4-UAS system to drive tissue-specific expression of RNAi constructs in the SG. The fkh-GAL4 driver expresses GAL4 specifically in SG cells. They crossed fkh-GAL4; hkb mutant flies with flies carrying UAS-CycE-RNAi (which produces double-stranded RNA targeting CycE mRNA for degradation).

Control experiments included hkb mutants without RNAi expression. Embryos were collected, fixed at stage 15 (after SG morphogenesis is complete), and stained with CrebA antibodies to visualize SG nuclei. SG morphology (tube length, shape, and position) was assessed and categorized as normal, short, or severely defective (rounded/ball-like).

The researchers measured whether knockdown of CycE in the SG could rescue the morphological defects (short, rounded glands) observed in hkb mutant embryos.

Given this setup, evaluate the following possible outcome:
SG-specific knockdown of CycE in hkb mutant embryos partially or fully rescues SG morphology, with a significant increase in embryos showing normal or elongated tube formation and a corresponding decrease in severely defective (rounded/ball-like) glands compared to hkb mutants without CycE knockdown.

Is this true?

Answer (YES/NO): YES